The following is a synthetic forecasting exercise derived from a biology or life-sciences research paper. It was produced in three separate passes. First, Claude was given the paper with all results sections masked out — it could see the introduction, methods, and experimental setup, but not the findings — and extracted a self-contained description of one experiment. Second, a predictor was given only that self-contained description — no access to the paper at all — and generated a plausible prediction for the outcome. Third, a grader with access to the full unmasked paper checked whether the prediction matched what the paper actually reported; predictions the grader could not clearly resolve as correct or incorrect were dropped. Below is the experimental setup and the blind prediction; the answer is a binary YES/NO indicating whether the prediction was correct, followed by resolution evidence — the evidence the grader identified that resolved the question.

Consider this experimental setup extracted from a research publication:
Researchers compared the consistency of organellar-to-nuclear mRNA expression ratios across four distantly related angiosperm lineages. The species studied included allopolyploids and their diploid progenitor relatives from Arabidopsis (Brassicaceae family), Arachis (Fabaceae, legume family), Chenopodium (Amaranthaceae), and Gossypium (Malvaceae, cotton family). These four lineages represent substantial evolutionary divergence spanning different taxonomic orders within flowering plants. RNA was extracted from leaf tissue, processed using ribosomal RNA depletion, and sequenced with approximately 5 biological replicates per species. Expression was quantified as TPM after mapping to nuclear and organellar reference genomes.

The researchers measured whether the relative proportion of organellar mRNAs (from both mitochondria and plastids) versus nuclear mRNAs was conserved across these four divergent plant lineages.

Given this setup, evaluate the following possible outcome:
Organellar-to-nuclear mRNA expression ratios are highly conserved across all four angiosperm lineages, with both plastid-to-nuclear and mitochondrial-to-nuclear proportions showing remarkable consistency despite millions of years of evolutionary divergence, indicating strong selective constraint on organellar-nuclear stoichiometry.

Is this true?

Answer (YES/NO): NO